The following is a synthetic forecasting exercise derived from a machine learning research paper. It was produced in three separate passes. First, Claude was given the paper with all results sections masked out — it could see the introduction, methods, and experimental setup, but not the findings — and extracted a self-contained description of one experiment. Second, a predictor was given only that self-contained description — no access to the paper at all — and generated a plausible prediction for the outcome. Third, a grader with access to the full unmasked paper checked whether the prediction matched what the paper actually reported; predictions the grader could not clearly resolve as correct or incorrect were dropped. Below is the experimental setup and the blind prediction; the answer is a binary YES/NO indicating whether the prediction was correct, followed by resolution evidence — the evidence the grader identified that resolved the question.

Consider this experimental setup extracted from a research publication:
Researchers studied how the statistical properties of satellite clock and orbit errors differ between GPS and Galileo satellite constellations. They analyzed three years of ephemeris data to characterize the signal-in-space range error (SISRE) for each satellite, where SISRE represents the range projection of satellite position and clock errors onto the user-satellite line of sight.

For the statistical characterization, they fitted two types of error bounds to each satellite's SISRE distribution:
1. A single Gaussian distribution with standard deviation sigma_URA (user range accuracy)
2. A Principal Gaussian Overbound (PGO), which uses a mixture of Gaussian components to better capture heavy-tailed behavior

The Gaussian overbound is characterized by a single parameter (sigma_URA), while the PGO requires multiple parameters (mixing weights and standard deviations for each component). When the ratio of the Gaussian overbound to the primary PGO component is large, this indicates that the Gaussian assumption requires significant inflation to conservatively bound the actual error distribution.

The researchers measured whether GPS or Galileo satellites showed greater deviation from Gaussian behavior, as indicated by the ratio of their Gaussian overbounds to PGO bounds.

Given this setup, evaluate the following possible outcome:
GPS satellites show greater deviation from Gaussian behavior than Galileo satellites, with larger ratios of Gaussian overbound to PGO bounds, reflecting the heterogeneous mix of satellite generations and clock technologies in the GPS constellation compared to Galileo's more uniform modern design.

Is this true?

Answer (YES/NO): NO